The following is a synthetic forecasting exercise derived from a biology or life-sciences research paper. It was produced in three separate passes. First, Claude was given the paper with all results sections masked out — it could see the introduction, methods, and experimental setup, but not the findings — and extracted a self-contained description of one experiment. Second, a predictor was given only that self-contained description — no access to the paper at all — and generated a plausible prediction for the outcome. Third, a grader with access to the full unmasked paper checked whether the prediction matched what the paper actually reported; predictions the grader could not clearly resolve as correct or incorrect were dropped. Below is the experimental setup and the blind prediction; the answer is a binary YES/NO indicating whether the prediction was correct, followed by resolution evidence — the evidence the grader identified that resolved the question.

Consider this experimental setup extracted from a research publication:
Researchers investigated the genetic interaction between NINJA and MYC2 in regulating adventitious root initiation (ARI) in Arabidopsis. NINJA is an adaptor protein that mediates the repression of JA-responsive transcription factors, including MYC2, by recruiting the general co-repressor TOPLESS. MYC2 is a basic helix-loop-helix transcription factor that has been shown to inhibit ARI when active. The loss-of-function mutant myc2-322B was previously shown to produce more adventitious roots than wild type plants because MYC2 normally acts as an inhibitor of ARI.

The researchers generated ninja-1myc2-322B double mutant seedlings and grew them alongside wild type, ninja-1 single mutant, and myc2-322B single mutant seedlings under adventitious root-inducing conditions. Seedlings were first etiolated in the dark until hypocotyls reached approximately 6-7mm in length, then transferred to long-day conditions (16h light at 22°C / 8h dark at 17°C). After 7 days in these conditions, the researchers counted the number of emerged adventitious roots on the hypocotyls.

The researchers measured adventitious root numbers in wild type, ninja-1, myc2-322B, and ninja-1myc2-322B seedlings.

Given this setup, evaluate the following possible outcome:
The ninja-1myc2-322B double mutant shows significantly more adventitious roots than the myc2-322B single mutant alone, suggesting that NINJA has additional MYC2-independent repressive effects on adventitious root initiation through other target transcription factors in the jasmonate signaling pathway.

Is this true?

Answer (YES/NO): NO